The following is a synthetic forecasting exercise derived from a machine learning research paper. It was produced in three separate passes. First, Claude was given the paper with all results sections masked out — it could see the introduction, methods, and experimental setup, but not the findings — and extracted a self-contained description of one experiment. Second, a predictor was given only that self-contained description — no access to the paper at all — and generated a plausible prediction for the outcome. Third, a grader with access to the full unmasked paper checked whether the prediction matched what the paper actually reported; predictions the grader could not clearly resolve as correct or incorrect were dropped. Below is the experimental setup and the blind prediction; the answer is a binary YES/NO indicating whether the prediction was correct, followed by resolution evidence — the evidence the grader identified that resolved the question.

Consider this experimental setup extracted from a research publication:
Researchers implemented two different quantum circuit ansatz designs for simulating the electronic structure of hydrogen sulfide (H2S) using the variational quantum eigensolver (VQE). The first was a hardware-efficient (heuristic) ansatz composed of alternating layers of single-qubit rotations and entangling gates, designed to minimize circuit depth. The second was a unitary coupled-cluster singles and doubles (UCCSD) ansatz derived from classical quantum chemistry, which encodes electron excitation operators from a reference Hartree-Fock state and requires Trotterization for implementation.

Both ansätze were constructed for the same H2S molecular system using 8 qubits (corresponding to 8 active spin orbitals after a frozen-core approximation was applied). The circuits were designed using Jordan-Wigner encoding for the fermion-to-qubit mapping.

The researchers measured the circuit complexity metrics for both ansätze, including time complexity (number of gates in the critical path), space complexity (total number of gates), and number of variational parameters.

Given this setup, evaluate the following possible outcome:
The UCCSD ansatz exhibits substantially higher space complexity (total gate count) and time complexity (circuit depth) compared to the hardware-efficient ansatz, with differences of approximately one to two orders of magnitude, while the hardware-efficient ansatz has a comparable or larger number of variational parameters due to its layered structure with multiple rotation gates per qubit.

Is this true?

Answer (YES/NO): NO